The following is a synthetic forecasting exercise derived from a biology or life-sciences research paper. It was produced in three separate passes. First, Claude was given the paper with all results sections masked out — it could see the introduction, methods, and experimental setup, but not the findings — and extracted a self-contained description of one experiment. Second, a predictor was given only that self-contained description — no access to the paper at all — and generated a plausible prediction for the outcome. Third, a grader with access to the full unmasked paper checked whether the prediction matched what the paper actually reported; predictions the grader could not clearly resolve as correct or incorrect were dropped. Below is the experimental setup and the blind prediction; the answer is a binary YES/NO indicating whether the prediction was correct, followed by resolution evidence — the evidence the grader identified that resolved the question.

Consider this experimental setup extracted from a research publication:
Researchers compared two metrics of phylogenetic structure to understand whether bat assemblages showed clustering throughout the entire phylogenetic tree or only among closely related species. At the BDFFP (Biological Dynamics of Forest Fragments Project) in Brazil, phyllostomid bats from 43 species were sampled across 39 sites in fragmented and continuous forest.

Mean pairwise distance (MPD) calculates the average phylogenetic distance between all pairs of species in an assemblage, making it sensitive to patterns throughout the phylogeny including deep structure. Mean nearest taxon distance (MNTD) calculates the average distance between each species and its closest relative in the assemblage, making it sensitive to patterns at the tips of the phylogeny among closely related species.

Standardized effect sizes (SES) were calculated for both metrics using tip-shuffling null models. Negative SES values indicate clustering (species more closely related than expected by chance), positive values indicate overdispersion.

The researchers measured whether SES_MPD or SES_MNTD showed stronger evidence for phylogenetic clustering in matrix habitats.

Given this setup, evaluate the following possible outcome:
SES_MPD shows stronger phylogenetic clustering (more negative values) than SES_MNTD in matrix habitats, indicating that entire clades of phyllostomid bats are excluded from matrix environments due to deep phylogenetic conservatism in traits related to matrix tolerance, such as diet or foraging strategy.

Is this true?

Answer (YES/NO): NO